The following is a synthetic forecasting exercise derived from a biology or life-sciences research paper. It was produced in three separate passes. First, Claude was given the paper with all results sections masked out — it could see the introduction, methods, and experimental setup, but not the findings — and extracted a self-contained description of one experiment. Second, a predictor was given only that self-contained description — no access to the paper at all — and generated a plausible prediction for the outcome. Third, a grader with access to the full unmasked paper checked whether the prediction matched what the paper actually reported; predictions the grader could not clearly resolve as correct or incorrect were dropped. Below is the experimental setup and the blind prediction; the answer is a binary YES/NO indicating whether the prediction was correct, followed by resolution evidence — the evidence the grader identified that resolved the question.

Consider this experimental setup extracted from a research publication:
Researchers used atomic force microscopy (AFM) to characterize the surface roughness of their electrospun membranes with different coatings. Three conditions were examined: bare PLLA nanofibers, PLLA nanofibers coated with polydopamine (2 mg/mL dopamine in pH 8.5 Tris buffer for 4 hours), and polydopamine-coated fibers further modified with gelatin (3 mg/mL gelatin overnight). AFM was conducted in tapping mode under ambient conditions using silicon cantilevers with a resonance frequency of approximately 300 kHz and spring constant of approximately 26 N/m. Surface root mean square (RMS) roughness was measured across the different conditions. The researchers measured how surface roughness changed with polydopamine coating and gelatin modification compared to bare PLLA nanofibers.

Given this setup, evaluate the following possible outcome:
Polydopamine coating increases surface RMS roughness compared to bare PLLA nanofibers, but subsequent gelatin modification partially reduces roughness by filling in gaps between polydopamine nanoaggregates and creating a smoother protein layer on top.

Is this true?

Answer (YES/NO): NO